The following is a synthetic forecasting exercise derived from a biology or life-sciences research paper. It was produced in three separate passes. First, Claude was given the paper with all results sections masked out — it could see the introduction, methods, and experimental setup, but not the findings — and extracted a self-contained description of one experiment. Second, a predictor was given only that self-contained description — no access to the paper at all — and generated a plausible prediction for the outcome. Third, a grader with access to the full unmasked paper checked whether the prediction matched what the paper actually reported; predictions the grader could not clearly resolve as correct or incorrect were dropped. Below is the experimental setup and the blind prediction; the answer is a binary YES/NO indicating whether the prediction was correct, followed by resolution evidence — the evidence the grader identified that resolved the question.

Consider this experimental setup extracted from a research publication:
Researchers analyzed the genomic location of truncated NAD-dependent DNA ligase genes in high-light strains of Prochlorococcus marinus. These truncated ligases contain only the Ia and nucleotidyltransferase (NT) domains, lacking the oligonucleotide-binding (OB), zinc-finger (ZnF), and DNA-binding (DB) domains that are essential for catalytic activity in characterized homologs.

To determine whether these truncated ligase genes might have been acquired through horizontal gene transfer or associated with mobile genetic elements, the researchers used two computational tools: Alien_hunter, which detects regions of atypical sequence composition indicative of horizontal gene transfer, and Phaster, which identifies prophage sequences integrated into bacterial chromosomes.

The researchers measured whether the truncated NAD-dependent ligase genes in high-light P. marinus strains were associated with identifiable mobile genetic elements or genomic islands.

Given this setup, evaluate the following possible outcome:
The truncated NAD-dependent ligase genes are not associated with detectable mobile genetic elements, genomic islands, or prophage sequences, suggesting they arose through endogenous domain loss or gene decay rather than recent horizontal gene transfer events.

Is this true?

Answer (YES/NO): NO